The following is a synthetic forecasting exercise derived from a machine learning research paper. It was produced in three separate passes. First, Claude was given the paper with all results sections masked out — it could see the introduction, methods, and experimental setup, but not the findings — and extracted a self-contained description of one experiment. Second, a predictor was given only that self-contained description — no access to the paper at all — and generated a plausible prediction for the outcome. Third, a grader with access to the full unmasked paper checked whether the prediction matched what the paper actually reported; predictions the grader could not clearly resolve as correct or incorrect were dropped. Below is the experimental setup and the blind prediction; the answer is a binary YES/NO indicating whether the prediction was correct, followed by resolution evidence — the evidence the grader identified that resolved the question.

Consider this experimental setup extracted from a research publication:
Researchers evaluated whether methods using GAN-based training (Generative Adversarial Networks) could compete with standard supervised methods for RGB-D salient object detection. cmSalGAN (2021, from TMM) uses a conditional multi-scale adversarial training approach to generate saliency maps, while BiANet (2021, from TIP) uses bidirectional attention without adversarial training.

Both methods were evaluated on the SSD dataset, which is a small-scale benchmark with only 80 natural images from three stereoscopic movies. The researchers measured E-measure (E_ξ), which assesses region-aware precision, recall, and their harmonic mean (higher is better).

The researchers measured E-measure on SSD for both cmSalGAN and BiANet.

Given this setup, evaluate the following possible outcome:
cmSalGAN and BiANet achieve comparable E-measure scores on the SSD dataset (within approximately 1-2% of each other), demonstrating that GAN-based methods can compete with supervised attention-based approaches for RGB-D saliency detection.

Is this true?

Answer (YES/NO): NO